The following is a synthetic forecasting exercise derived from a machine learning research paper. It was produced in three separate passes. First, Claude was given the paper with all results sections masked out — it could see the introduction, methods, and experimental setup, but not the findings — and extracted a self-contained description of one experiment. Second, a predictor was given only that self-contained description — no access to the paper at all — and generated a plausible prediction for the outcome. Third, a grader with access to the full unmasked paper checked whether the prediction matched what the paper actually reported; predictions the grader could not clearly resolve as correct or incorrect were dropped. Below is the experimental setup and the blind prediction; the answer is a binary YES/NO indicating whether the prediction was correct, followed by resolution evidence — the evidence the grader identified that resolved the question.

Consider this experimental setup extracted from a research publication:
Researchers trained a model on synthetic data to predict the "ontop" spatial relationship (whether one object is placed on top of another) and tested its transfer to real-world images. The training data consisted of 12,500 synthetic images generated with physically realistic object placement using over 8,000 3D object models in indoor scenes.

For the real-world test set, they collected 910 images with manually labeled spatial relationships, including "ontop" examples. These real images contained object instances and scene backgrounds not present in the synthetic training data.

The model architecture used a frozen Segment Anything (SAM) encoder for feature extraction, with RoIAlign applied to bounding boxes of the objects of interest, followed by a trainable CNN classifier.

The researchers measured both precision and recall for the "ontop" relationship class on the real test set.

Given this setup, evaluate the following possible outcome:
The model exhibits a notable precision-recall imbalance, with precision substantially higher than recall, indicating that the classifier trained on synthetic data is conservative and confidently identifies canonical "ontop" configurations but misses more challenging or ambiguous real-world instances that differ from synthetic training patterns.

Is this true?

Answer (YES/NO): NO